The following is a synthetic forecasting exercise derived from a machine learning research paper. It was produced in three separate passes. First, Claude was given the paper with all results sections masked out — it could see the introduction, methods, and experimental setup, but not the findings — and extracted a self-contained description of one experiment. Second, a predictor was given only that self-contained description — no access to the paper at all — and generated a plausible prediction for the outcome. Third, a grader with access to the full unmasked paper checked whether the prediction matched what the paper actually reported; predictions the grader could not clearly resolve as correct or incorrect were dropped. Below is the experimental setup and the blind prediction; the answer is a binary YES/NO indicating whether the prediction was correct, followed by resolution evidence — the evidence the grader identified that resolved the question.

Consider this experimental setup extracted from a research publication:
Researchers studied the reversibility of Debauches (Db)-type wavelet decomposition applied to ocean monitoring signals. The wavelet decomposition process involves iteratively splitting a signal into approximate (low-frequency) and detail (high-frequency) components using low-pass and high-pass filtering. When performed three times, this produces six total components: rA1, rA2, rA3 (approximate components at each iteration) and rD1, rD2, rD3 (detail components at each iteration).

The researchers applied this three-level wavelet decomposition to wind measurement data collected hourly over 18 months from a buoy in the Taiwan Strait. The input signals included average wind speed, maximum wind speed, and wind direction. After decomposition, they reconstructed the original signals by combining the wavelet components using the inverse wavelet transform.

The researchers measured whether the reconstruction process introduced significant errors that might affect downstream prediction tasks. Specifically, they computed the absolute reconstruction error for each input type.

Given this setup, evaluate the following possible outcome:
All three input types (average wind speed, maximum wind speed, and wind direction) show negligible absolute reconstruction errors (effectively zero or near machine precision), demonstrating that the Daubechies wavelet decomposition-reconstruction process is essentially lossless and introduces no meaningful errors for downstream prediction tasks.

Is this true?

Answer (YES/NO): YES